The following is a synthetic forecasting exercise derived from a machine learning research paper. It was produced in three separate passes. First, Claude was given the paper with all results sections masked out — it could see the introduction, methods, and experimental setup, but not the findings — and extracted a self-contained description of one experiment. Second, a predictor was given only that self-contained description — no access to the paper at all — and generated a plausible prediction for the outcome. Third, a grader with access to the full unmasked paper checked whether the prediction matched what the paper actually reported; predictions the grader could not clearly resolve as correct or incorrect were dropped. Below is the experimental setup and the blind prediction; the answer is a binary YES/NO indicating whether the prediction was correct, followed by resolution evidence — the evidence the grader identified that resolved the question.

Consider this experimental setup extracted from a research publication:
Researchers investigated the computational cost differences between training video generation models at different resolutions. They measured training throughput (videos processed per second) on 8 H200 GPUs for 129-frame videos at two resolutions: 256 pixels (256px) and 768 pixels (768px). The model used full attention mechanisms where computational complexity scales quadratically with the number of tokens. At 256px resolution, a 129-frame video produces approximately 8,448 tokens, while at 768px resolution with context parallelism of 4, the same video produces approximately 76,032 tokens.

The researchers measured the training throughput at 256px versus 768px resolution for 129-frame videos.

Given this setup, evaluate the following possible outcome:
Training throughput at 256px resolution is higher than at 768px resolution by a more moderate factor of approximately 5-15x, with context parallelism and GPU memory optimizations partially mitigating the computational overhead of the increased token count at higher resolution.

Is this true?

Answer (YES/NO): NO